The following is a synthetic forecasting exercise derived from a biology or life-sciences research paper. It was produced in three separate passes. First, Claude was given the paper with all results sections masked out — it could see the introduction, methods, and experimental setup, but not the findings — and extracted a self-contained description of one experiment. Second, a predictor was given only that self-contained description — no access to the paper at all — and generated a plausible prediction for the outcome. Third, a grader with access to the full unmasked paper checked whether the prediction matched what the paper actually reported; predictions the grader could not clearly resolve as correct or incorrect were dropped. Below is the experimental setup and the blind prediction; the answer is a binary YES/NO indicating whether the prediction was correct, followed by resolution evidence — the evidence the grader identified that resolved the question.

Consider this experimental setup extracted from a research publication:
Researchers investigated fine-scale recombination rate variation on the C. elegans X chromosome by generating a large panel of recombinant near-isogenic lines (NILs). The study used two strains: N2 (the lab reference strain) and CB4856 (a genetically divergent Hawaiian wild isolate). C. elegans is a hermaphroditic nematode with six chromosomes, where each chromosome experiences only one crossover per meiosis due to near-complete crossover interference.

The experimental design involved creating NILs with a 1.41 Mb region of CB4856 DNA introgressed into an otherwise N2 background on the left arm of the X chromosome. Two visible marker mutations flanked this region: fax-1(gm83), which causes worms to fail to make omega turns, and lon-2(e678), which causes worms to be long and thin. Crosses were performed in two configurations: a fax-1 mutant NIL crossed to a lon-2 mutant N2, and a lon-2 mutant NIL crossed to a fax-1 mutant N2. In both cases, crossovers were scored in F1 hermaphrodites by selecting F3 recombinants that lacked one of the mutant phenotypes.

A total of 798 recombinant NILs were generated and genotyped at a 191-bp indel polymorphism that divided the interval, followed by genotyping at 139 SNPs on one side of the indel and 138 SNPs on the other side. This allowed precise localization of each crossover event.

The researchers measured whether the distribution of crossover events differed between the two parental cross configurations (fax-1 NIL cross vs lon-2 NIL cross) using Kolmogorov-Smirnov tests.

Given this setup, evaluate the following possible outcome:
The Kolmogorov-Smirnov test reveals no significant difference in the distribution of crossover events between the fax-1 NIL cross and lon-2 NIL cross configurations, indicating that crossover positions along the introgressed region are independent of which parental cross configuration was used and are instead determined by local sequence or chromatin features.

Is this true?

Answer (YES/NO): NO